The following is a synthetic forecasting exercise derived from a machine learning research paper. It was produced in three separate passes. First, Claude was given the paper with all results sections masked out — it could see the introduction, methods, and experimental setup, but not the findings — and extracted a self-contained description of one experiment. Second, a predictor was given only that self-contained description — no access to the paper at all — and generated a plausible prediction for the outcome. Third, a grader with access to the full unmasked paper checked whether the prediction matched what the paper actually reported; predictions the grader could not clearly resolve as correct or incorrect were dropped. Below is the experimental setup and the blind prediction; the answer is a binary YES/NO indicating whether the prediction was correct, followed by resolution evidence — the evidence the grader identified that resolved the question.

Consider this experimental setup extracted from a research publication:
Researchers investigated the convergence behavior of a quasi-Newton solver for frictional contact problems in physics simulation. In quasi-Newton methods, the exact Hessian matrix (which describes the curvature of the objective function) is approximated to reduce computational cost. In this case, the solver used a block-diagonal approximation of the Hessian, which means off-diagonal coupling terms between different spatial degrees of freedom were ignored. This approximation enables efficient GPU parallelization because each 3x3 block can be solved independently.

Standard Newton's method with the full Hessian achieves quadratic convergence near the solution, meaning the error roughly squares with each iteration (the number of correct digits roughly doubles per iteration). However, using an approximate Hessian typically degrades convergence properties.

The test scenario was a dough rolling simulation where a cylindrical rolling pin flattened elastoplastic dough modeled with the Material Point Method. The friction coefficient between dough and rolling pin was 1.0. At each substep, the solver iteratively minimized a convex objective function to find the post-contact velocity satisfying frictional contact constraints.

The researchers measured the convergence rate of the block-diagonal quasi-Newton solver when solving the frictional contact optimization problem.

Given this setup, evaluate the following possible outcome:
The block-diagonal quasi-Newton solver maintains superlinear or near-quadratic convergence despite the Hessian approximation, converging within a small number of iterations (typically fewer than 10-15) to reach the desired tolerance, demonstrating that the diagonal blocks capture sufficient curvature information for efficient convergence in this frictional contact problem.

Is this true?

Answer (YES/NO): NO